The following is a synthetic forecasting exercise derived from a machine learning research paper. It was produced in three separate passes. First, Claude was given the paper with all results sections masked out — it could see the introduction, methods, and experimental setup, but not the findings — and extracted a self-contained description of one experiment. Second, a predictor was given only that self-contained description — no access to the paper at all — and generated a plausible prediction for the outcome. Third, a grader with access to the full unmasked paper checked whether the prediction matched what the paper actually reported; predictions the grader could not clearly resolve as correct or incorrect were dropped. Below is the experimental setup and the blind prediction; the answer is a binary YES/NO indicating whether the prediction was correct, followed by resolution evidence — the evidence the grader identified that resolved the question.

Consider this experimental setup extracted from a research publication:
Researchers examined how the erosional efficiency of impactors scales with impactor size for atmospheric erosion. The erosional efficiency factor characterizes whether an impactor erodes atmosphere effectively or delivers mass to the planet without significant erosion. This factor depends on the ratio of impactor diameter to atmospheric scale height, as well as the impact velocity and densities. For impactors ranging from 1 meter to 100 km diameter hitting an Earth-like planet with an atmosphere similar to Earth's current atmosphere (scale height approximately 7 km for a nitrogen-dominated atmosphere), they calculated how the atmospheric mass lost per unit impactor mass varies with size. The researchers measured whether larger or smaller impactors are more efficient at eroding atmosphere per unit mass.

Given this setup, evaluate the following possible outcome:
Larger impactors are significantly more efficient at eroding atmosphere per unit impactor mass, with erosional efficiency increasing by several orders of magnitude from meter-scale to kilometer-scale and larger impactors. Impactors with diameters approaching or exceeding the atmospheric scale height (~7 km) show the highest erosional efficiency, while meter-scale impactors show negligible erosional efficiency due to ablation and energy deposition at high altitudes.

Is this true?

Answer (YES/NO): NO